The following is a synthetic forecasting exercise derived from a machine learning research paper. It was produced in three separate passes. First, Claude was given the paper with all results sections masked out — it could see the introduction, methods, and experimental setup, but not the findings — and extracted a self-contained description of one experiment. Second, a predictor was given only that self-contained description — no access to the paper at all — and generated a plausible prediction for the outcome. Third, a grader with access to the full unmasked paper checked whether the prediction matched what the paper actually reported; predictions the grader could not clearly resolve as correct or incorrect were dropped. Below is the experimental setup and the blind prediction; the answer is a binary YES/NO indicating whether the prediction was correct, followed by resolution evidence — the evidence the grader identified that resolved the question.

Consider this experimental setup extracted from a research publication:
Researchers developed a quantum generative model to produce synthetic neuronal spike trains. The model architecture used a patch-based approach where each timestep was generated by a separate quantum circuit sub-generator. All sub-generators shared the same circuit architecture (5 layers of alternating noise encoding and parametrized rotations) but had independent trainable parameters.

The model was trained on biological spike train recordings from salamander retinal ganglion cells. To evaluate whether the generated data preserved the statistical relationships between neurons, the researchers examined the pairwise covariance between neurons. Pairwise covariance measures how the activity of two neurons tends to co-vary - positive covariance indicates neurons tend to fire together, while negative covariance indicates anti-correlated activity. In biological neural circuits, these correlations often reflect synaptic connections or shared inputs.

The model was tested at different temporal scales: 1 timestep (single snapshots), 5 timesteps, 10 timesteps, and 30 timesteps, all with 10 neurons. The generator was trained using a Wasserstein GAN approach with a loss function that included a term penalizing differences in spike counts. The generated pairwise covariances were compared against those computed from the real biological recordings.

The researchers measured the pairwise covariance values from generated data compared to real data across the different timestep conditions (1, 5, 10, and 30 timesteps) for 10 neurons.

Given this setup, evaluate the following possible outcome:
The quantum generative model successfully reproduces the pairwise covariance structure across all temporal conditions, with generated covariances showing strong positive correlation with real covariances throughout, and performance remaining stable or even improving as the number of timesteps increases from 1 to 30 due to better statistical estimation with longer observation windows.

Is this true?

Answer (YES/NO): NO